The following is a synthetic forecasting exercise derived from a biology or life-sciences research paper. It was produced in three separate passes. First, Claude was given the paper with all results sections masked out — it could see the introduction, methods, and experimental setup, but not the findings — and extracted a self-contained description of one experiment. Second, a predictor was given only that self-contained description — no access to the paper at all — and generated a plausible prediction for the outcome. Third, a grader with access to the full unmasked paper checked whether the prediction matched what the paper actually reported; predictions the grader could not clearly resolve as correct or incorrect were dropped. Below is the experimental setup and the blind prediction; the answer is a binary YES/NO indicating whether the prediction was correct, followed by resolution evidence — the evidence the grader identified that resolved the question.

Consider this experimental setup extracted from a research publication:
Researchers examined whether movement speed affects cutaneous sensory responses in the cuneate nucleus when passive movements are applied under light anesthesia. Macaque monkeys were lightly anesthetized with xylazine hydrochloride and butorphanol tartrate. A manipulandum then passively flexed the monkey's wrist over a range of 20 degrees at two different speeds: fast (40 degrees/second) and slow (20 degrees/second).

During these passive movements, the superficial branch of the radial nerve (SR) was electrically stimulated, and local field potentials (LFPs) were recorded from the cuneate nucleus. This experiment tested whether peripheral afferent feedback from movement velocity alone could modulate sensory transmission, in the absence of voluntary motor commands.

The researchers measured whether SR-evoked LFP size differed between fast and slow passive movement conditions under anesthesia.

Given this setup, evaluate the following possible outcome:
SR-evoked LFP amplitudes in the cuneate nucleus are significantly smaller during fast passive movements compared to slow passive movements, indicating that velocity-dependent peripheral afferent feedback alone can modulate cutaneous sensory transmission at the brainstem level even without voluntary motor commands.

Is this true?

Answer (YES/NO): YES